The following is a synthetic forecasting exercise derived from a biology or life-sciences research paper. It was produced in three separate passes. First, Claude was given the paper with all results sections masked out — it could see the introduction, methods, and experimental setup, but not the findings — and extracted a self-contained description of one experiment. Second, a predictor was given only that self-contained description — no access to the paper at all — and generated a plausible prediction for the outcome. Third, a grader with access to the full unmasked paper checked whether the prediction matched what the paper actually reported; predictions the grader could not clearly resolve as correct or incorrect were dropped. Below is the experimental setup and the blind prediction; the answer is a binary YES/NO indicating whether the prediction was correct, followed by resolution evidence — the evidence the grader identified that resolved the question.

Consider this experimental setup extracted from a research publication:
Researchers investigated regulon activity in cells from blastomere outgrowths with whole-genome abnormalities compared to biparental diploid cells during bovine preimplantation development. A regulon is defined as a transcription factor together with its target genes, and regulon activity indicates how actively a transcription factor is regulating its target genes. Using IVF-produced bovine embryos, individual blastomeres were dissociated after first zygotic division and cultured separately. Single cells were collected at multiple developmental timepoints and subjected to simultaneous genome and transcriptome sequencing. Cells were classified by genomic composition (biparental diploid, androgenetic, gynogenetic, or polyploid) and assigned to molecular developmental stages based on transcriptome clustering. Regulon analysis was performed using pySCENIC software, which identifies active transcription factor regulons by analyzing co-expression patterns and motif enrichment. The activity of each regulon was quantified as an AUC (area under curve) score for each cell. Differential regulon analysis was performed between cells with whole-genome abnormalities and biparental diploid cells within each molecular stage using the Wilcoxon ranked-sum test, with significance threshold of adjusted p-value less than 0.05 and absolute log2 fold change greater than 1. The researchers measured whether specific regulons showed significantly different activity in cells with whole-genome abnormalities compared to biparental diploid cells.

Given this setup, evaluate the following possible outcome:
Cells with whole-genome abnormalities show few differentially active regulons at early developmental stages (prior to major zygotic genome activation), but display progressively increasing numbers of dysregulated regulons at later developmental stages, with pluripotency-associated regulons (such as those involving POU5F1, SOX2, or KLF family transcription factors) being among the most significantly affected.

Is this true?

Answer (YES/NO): NO